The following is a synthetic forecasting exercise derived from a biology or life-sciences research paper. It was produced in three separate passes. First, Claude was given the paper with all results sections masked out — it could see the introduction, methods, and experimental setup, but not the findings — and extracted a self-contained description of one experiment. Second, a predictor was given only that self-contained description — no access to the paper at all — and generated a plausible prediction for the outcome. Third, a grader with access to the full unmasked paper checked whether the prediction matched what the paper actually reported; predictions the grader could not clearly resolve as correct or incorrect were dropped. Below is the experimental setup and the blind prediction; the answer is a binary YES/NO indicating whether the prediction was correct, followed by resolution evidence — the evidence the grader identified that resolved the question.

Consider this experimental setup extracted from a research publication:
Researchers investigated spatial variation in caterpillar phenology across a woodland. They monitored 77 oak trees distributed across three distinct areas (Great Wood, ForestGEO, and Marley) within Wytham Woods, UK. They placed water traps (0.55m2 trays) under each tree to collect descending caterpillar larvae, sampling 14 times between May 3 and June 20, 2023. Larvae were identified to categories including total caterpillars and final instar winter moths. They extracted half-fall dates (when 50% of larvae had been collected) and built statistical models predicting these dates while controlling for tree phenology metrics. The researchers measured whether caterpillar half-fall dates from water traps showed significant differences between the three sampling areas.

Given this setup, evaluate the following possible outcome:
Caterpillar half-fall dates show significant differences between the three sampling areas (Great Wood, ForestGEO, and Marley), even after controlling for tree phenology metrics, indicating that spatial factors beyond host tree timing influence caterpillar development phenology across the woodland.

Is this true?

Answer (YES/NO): YES